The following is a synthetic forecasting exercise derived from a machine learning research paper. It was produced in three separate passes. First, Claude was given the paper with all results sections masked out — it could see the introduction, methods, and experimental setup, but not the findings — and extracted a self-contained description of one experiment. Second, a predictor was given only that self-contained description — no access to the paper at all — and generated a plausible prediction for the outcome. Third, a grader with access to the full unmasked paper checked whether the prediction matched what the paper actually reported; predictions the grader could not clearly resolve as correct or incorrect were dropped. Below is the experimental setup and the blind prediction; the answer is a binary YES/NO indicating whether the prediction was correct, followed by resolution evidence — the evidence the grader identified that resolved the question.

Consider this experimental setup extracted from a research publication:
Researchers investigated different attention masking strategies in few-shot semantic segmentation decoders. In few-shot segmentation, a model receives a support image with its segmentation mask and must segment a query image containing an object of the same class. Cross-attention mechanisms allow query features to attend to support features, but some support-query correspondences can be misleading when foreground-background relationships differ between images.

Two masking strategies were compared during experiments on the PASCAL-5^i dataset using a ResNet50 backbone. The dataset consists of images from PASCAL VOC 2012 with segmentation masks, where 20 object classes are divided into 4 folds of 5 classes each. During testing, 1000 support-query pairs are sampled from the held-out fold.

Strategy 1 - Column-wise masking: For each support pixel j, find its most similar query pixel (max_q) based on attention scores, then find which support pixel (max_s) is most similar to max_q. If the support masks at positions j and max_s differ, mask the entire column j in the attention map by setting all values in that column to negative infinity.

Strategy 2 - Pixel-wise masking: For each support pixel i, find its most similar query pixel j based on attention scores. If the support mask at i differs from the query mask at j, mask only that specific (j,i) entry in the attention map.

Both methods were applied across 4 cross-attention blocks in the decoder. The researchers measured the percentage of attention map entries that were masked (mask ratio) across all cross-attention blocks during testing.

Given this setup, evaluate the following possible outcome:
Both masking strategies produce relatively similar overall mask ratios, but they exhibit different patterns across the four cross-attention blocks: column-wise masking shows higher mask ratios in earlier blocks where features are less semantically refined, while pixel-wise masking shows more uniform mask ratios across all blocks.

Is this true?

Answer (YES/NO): NO